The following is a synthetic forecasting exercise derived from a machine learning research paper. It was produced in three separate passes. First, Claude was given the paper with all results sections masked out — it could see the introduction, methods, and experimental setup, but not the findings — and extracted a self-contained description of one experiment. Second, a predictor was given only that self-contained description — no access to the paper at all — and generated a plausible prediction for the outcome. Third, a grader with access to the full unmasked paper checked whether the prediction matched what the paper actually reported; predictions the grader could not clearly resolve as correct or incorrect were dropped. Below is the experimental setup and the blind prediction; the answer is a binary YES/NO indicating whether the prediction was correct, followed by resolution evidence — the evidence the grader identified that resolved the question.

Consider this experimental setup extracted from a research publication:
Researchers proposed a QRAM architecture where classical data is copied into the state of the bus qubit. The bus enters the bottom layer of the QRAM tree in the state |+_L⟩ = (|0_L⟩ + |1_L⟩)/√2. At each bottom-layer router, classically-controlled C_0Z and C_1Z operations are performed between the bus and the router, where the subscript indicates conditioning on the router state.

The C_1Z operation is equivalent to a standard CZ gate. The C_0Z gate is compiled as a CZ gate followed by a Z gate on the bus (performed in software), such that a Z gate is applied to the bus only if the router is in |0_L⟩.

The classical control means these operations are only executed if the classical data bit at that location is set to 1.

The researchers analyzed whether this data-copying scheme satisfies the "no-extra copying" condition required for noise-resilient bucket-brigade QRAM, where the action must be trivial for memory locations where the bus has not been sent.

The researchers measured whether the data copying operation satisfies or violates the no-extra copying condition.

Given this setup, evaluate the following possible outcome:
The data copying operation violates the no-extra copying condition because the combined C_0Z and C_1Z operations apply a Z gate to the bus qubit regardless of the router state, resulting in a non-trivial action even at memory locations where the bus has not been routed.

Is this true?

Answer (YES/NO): NO